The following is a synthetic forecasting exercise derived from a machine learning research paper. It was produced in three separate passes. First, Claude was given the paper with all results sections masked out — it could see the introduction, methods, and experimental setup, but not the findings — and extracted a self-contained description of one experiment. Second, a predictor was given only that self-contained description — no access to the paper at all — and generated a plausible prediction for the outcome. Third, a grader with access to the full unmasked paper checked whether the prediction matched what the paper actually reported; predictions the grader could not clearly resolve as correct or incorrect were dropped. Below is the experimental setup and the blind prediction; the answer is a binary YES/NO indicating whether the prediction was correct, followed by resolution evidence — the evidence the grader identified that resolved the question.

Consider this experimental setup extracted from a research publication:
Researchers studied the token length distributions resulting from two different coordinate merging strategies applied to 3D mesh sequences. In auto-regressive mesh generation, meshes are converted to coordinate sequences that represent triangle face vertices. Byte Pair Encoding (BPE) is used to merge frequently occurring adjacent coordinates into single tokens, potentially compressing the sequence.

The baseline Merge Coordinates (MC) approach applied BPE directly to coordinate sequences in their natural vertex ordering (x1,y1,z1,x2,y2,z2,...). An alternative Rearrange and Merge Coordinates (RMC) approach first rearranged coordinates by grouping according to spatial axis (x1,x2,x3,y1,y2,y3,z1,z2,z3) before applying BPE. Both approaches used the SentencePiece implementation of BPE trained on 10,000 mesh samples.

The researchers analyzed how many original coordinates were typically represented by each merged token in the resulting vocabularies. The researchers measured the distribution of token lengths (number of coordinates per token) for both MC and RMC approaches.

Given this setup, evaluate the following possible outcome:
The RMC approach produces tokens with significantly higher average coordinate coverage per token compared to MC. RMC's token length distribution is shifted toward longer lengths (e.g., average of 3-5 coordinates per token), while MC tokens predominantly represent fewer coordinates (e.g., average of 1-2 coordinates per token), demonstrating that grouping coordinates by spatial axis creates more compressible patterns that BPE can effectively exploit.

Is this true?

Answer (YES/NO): YES